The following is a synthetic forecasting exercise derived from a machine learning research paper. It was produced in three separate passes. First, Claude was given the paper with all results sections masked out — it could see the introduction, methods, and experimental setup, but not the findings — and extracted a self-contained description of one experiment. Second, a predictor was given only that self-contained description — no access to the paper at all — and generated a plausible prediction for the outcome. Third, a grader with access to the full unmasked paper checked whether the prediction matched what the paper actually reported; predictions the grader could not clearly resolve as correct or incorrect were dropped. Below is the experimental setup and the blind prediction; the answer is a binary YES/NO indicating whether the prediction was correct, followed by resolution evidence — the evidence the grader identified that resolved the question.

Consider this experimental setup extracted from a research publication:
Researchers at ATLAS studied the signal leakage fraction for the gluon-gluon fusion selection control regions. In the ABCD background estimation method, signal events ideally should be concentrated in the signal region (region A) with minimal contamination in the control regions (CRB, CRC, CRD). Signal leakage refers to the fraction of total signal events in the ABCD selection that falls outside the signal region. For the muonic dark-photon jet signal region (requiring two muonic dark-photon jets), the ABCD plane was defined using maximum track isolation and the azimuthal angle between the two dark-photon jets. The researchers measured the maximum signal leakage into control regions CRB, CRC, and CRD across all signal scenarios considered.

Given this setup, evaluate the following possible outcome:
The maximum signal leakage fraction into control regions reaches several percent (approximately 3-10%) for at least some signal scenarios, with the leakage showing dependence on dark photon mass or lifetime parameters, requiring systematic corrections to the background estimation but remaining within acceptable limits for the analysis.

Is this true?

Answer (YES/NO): NO